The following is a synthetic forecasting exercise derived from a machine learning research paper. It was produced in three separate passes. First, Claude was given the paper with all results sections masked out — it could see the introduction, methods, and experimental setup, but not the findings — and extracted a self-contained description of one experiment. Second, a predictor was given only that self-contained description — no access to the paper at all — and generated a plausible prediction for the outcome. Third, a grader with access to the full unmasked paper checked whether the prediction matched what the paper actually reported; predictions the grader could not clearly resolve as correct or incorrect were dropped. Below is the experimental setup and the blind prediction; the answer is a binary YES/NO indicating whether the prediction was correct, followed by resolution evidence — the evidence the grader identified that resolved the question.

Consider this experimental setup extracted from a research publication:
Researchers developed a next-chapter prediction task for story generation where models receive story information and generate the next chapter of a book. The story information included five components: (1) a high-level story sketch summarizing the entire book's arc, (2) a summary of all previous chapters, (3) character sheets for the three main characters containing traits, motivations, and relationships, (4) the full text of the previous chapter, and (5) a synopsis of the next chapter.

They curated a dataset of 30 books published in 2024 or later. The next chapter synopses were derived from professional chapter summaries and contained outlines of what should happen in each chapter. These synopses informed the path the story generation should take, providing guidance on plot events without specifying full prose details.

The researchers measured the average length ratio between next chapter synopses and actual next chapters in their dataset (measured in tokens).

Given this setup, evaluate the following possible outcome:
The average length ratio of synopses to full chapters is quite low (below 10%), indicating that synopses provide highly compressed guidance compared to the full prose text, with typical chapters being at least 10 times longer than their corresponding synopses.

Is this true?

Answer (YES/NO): YES